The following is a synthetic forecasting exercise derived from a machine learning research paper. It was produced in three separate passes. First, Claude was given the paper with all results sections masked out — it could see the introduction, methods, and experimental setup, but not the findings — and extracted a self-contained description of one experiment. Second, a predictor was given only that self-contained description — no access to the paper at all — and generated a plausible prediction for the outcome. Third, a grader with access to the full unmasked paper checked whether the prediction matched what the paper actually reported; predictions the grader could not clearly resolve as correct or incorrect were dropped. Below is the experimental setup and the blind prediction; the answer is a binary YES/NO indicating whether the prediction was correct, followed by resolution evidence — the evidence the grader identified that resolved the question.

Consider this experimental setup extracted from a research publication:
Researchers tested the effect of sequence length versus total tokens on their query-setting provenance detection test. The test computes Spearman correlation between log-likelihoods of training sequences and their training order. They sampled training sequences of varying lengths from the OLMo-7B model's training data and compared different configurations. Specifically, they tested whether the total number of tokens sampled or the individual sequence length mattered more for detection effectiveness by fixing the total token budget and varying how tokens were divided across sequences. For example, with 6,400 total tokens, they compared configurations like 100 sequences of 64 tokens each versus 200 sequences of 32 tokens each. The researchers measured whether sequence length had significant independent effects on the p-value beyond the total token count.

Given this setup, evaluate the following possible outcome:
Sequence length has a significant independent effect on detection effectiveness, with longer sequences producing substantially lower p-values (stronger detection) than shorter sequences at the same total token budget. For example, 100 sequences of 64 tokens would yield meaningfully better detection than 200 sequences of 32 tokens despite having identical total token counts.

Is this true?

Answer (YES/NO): NO